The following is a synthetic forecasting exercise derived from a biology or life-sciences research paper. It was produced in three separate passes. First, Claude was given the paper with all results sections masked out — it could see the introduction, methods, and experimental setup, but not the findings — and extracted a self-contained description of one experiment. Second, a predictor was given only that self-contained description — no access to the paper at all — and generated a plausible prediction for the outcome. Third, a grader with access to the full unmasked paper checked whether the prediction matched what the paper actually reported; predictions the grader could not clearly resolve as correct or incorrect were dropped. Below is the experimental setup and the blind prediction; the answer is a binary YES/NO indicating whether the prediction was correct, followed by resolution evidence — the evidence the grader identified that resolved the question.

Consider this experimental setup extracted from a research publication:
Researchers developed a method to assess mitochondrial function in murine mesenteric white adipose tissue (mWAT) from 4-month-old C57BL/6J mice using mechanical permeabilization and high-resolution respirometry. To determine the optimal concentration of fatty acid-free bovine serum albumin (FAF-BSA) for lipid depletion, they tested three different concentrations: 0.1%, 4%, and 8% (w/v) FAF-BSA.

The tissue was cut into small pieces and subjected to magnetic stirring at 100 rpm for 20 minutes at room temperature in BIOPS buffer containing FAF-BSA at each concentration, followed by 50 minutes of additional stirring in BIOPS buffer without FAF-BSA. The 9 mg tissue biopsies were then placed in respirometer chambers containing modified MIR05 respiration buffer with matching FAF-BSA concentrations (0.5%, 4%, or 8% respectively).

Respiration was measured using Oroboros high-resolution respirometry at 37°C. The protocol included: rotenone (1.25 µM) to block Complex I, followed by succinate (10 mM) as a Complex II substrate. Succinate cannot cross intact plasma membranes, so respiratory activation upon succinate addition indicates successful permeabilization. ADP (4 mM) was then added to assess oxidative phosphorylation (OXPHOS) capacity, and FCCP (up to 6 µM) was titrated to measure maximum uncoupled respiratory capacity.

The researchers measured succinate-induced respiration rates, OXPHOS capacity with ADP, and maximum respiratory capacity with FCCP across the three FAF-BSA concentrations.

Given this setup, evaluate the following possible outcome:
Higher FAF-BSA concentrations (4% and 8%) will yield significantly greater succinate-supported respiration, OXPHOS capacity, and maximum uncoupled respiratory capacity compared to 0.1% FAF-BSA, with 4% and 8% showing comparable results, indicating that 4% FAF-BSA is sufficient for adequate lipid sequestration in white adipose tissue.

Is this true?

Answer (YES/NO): NO